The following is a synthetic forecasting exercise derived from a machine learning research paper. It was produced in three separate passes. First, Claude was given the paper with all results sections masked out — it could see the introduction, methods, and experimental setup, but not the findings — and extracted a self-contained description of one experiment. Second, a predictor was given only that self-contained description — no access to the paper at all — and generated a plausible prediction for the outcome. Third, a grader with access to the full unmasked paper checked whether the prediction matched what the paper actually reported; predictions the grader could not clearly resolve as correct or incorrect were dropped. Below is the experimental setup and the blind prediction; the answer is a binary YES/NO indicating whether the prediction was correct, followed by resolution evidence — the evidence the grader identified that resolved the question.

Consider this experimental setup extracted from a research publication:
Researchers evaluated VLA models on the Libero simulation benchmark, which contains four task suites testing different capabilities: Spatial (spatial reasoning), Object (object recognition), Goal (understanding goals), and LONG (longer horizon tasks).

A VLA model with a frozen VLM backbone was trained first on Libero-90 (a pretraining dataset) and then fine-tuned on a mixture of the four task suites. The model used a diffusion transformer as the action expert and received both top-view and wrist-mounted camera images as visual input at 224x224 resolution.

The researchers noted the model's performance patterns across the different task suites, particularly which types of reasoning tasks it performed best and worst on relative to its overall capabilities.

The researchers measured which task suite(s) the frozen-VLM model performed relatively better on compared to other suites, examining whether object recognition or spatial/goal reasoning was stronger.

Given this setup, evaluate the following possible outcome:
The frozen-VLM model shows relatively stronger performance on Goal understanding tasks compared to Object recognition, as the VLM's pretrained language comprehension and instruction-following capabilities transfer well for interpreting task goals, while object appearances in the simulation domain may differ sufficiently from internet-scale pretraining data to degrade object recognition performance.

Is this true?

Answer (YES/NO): NO